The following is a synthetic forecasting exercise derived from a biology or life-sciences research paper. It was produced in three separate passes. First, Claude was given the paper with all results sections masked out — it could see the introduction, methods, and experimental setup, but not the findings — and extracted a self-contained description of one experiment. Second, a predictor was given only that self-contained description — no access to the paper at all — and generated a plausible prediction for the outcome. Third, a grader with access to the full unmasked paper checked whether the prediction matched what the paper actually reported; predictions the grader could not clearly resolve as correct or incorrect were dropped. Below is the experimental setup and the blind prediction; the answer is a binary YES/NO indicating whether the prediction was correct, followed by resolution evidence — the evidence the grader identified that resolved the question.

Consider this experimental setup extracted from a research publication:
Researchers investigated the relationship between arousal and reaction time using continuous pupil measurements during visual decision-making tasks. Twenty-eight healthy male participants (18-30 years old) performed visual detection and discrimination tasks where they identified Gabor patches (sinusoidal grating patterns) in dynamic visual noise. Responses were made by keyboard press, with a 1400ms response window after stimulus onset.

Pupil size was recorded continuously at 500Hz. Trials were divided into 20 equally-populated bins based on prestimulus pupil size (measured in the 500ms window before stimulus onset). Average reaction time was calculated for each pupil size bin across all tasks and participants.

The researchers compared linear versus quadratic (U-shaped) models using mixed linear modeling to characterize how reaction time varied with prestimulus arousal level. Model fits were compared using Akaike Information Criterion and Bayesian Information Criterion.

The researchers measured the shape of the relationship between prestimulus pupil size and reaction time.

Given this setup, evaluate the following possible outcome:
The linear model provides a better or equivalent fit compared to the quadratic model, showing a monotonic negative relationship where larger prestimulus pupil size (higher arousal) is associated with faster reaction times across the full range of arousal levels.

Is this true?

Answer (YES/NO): NO